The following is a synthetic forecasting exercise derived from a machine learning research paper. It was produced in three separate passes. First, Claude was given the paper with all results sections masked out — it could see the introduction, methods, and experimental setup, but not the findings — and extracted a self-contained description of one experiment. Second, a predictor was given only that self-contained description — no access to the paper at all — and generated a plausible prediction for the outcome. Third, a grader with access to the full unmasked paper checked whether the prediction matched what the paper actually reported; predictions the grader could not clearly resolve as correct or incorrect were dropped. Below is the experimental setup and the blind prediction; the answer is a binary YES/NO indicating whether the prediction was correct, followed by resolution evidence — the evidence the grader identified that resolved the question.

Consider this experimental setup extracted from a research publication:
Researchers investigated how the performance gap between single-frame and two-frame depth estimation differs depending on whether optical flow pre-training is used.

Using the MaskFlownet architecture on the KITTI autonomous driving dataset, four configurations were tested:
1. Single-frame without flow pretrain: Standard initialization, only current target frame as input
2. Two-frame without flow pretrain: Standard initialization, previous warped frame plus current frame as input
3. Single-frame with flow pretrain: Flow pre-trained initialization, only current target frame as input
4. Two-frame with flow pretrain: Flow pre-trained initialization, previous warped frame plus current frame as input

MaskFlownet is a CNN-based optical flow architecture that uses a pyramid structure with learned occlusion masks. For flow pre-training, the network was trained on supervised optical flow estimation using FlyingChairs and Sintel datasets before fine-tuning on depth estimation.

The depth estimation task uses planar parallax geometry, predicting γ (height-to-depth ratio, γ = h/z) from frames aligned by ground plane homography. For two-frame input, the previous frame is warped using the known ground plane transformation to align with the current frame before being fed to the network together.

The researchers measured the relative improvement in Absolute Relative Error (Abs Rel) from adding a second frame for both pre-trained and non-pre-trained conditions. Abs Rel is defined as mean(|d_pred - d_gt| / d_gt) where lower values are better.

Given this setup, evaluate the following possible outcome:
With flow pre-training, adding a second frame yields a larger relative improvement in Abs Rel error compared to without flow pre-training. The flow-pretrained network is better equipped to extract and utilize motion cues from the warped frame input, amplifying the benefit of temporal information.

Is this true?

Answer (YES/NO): YES